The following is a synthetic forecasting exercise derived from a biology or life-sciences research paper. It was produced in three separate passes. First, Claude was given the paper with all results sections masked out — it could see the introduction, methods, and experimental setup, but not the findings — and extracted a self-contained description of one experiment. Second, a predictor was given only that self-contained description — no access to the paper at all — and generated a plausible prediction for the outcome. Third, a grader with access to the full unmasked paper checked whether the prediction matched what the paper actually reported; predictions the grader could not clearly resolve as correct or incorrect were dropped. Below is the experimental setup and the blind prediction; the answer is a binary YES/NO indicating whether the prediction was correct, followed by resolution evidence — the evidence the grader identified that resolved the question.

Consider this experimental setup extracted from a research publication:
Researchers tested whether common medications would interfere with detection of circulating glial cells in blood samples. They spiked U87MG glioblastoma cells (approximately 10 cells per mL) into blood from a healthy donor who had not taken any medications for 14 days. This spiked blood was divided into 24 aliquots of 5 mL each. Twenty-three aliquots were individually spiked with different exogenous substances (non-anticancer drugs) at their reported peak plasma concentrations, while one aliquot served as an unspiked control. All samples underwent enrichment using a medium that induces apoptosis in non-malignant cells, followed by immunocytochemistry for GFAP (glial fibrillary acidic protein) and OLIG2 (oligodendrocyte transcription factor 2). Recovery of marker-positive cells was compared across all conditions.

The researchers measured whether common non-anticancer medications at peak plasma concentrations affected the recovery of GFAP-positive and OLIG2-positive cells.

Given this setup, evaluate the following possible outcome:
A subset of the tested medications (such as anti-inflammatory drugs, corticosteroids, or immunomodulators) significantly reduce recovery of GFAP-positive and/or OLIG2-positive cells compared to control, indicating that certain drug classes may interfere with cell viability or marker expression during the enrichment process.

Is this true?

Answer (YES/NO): NO